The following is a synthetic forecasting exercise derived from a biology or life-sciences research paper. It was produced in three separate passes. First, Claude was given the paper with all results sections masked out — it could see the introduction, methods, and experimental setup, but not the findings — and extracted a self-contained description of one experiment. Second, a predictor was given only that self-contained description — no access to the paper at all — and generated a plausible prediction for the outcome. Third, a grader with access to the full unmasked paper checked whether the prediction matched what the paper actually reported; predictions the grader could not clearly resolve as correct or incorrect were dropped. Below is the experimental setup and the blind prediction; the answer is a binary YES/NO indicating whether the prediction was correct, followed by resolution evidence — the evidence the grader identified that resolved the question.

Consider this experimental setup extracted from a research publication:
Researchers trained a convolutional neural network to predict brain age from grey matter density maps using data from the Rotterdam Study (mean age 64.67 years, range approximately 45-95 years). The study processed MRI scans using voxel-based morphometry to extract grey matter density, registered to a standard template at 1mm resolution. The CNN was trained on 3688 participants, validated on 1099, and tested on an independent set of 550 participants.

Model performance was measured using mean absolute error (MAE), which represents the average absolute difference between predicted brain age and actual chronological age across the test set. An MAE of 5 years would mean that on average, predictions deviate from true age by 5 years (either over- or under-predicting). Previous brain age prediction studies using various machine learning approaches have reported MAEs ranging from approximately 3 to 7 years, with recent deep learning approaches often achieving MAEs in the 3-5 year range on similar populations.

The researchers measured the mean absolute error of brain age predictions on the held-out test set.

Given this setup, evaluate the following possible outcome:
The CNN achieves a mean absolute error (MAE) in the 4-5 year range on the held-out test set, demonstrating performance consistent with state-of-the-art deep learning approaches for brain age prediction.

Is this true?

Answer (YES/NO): YES